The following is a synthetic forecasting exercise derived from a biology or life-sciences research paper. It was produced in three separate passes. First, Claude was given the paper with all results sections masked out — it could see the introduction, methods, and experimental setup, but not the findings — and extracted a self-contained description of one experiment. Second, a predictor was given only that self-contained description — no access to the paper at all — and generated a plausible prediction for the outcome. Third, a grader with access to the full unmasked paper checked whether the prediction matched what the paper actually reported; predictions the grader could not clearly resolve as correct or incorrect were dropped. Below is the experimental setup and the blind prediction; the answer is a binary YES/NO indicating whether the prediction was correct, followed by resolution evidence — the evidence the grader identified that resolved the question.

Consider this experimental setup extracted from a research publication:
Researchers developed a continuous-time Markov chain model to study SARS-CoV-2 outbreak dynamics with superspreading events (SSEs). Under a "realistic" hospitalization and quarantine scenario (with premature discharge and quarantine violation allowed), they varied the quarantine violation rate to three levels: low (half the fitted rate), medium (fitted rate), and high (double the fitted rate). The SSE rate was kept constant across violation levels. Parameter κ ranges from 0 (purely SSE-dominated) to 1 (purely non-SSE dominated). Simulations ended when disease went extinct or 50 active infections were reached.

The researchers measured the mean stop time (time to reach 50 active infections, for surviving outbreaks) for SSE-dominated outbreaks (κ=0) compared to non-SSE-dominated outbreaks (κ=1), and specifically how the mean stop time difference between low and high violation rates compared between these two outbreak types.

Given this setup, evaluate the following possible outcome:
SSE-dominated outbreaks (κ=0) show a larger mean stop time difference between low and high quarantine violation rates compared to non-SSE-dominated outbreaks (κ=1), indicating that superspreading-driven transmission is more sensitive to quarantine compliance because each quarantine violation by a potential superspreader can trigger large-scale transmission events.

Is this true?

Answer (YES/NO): YES